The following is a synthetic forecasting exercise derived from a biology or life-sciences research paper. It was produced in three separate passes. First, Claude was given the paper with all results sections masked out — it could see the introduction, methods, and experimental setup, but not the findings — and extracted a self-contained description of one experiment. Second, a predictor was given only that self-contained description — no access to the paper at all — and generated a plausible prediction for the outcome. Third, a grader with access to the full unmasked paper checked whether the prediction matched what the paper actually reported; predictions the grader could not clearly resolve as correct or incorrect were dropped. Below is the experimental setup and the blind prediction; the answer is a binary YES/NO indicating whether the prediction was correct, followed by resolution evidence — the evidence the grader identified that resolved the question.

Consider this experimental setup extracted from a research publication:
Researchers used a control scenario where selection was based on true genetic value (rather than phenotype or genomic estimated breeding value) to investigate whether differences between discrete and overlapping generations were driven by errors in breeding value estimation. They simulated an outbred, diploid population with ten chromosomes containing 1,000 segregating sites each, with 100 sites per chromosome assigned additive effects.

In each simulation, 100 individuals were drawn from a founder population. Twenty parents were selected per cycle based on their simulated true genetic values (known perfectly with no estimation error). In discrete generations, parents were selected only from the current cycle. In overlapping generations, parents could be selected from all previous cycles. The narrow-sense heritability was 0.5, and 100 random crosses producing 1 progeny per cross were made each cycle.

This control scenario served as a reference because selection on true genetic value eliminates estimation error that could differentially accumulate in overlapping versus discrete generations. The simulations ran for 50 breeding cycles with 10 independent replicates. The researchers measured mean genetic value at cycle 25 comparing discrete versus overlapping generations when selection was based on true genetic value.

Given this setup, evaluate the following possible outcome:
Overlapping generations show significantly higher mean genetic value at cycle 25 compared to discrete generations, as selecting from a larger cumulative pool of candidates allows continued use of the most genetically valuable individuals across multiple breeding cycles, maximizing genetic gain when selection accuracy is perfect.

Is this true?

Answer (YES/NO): NO